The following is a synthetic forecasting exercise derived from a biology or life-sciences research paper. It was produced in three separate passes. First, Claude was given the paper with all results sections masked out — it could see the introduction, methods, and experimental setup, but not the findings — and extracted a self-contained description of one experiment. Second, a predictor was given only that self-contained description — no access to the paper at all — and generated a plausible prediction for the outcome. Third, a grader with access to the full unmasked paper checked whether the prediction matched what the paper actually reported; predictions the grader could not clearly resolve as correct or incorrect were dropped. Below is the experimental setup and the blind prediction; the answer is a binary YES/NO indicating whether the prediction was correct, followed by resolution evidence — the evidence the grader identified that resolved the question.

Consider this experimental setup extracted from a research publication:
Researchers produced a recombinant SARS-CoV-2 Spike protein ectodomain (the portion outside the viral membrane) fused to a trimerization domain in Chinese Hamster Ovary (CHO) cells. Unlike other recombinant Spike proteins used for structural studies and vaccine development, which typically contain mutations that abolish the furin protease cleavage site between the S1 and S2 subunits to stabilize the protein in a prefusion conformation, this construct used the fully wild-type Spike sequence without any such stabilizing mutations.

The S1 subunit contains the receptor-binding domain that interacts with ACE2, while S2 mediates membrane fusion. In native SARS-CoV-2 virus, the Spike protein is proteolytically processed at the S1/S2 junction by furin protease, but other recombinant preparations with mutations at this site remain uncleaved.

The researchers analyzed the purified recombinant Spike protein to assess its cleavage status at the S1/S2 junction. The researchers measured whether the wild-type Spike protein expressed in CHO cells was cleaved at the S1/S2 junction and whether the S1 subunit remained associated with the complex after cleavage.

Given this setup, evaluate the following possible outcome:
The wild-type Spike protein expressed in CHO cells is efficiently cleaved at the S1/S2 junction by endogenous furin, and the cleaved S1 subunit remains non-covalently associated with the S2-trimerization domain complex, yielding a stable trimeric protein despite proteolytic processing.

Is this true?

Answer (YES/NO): NO